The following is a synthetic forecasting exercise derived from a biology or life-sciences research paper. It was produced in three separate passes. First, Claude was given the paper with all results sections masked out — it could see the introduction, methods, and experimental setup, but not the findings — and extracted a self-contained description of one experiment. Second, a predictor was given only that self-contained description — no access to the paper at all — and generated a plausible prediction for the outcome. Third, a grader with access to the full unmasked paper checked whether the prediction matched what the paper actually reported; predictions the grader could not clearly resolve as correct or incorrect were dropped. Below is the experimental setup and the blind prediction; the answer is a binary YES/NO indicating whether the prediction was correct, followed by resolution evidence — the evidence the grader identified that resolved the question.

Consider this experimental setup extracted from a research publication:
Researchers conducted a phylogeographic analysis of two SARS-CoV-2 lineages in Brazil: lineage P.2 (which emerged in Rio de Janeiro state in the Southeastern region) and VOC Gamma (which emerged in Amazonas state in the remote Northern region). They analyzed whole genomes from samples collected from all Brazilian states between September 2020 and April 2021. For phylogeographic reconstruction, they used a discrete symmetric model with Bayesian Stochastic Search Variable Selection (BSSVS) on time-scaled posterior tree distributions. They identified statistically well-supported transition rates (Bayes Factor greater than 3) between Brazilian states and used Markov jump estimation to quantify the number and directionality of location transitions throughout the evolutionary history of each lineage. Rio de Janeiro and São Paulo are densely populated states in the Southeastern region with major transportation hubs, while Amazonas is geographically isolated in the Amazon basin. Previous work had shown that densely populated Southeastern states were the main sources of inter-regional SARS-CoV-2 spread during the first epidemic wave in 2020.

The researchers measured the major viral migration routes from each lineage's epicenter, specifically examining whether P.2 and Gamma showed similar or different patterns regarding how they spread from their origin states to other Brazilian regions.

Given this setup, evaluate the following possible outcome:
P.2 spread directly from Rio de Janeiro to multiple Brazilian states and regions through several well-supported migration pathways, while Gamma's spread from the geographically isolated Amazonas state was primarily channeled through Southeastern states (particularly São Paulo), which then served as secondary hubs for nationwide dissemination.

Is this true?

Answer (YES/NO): NO